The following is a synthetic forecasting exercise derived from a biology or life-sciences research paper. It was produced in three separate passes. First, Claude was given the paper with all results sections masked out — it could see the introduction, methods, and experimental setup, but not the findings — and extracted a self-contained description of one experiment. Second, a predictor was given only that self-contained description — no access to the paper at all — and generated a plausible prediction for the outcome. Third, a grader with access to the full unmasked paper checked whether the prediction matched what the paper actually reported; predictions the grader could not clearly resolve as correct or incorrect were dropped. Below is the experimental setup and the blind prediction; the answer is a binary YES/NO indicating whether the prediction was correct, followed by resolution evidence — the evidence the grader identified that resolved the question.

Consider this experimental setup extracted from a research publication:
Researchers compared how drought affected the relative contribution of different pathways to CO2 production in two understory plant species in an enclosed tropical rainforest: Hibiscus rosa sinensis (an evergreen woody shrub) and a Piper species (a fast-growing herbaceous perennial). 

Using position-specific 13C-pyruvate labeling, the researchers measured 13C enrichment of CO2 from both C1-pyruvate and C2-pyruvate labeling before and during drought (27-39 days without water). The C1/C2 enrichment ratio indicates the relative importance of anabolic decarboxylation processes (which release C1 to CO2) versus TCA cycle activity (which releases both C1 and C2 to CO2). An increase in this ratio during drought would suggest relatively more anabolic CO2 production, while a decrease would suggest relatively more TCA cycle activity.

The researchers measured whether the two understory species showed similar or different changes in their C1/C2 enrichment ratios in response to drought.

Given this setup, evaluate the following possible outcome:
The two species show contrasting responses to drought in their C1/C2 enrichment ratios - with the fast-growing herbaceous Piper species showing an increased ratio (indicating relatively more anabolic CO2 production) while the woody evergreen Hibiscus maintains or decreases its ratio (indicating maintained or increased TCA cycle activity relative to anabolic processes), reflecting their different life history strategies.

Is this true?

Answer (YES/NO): NO